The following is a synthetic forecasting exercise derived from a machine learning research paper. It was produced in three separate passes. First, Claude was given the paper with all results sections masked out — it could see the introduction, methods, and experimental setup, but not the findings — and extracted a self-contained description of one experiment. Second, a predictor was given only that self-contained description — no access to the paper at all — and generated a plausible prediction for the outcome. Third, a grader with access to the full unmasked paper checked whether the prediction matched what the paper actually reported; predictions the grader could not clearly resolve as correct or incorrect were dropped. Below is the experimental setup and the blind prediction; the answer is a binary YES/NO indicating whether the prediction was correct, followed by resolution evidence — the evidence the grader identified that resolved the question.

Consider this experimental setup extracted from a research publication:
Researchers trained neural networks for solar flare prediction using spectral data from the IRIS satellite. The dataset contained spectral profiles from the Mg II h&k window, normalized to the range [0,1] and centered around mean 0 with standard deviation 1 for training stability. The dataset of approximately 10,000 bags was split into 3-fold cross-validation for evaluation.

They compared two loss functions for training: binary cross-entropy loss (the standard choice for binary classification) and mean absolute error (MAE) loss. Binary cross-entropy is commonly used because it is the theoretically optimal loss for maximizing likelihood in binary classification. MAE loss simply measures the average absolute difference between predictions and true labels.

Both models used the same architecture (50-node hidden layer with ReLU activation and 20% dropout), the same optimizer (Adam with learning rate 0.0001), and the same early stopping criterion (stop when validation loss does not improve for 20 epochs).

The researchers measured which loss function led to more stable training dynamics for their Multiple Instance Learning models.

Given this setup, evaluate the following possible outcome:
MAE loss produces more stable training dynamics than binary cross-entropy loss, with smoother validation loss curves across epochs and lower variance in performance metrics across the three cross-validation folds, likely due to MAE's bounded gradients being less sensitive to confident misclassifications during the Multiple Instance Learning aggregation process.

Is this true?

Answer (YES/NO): NO